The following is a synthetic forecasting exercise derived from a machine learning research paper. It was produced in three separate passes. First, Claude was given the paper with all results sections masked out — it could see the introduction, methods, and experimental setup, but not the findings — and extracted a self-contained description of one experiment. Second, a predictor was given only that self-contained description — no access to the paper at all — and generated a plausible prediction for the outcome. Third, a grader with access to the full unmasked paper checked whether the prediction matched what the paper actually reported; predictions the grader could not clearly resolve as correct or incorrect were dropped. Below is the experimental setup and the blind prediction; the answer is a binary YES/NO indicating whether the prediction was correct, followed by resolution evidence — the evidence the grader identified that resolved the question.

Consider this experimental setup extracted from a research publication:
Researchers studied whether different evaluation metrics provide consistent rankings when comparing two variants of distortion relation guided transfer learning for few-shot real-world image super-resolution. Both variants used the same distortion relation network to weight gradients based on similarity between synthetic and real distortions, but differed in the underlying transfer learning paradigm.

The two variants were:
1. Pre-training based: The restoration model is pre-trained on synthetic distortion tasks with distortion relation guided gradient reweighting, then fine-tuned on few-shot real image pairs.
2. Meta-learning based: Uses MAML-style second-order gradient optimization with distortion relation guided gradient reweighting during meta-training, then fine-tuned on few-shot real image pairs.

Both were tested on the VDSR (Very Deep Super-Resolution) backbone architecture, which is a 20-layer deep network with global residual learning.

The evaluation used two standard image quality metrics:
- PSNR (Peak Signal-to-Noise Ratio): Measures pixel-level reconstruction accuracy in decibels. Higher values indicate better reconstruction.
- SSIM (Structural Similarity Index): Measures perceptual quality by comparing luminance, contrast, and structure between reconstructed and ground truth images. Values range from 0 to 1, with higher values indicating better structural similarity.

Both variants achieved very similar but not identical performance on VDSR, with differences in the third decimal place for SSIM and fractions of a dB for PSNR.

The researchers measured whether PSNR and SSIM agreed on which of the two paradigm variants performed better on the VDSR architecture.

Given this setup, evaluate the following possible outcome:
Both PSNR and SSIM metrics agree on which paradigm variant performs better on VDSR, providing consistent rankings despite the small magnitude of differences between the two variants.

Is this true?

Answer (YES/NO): NO